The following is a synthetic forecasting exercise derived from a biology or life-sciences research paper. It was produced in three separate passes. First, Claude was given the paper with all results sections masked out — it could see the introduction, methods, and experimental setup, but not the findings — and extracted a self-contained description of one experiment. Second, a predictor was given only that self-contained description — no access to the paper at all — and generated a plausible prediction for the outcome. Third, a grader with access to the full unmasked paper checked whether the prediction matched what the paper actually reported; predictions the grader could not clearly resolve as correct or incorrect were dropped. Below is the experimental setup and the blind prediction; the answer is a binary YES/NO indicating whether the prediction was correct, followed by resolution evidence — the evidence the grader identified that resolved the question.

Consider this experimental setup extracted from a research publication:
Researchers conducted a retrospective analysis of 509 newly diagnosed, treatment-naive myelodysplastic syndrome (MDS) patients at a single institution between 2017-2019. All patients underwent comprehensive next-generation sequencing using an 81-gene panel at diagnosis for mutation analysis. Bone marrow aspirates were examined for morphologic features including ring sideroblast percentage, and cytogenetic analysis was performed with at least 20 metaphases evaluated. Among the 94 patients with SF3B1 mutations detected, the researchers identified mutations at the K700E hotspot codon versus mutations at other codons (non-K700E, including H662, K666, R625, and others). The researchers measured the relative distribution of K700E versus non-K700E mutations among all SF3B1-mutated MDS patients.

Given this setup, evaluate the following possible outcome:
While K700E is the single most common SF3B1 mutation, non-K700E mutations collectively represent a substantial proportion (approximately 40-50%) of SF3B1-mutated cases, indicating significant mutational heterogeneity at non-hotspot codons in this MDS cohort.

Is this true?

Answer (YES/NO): YES